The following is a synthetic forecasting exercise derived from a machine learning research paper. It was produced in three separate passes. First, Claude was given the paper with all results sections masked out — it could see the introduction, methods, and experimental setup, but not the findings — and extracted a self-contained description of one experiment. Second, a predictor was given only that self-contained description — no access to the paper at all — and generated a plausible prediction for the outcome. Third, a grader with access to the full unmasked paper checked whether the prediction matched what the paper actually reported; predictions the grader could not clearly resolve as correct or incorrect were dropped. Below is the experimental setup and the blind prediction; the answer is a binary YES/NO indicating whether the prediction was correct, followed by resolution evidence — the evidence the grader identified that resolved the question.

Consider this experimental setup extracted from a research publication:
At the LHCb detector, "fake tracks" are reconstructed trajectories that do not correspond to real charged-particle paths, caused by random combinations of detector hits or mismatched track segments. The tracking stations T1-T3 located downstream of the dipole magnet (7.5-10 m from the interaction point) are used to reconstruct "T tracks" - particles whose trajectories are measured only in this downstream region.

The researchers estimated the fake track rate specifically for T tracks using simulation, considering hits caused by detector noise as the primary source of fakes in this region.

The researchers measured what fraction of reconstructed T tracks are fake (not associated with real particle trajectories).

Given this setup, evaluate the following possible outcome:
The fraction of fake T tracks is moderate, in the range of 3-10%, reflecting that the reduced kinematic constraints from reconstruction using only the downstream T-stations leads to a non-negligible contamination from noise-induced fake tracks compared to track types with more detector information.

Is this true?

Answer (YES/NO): YES